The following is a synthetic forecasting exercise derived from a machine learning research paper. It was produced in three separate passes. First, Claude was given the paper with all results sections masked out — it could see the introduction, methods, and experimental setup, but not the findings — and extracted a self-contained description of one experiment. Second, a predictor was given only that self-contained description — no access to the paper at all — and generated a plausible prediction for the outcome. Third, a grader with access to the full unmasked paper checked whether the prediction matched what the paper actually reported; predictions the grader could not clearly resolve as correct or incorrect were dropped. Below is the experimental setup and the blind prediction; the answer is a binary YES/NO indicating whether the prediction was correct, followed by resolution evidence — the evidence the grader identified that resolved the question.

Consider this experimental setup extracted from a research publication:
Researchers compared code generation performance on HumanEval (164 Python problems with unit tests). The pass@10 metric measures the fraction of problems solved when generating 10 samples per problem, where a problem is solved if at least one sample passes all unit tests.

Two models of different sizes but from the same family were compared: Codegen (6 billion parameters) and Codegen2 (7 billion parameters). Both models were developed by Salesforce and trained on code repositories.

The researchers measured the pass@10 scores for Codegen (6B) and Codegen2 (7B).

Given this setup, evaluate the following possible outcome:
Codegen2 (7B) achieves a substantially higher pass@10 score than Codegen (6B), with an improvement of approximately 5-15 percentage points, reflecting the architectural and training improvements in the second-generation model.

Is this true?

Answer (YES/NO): NO